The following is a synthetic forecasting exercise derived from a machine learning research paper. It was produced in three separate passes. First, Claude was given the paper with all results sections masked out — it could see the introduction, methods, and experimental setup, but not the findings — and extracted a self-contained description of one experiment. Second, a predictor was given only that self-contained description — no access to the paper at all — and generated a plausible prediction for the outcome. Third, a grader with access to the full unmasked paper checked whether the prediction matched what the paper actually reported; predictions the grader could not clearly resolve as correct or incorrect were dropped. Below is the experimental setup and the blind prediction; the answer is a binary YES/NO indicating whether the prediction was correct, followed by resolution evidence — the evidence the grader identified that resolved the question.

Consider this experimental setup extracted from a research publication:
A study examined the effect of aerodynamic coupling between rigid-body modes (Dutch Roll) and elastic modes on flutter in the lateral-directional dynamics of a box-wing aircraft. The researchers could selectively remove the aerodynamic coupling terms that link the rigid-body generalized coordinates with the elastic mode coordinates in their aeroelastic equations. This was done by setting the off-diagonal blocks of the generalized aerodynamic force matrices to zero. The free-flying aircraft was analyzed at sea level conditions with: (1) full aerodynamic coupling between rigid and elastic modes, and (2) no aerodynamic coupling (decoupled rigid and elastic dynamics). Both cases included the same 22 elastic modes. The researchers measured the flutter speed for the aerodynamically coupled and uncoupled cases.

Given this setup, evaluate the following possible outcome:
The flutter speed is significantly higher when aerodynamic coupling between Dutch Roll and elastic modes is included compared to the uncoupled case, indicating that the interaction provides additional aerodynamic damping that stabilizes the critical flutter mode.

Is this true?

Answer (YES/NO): NO